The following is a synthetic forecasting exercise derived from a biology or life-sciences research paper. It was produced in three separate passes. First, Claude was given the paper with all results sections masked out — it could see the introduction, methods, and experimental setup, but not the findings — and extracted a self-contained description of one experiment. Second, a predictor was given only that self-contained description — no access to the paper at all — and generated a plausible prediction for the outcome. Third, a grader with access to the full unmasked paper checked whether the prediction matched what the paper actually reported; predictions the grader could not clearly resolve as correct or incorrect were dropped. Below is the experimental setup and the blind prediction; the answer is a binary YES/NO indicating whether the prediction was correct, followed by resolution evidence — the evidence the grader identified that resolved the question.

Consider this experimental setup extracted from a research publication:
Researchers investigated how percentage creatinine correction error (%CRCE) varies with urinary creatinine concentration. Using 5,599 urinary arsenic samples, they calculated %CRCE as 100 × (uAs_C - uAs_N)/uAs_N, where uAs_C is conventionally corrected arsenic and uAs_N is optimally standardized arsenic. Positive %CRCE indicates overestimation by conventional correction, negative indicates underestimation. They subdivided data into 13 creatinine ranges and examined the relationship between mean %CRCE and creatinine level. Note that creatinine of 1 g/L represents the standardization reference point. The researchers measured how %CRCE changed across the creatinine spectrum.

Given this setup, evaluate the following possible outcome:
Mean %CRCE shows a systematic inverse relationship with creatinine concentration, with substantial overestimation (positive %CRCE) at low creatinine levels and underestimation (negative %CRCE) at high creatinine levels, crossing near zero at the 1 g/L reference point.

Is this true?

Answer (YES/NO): YES